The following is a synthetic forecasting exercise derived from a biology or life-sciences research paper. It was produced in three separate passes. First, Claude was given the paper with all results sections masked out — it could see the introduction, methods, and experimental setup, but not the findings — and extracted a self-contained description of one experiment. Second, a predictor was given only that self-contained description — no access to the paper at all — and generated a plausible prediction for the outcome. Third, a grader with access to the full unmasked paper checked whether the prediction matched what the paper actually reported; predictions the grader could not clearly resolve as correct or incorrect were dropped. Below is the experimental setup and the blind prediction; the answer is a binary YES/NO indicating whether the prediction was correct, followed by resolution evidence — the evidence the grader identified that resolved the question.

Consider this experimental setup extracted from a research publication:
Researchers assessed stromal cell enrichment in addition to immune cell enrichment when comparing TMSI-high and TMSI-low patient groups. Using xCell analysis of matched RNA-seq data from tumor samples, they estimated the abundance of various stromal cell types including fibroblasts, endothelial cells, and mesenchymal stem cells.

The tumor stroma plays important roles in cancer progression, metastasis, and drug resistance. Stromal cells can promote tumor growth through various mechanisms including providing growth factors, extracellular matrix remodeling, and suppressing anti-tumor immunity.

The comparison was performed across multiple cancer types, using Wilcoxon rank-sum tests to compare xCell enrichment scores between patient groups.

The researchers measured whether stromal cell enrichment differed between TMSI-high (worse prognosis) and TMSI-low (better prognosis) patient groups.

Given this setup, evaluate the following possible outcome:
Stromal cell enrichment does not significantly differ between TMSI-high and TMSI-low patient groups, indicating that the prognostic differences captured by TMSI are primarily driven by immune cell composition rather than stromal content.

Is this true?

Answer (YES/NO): NO